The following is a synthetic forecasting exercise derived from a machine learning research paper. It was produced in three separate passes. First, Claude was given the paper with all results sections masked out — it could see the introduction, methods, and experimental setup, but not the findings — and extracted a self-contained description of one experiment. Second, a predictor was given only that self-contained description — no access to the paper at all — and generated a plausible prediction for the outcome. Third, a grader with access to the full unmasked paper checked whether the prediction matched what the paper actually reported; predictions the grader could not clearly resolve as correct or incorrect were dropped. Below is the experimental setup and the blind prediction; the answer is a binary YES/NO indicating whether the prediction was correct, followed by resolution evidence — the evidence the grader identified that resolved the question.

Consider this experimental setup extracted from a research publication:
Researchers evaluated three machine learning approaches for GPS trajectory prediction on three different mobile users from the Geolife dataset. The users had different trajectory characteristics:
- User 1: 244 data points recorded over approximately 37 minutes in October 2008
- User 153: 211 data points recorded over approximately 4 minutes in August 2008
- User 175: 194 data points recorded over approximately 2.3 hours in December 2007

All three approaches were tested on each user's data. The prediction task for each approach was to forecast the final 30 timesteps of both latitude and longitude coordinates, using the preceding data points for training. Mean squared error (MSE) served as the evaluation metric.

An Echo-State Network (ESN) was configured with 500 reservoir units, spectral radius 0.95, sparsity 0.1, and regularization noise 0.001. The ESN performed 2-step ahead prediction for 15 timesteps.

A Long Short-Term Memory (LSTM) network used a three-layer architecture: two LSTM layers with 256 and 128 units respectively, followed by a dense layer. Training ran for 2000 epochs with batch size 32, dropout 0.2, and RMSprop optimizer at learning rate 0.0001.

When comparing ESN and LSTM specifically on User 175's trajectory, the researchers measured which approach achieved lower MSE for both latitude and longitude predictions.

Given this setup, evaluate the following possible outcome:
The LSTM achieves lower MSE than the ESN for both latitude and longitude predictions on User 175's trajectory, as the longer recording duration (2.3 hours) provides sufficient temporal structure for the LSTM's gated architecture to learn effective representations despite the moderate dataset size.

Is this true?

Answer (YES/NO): YES